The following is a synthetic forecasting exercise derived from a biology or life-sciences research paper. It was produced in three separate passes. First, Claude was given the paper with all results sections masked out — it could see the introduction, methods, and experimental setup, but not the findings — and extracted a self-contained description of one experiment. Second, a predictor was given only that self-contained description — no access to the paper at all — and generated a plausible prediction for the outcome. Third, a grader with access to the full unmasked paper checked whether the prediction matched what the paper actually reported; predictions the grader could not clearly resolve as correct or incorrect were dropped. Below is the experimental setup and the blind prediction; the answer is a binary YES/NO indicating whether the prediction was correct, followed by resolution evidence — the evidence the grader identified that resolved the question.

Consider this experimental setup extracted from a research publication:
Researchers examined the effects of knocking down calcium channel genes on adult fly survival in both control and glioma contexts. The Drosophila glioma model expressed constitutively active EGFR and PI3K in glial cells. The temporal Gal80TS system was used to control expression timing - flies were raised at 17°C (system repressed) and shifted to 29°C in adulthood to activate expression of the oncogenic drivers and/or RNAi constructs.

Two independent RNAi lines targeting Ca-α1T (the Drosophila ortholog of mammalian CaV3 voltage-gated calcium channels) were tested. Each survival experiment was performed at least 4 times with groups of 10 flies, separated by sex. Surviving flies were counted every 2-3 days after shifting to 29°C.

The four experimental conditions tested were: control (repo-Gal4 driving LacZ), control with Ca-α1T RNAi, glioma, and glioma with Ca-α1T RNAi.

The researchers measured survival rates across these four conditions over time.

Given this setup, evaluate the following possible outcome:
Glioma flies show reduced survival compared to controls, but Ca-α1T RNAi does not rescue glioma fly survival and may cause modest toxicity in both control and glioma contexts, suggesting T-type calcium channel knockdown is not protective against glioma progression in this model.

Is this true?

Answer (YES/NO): NO